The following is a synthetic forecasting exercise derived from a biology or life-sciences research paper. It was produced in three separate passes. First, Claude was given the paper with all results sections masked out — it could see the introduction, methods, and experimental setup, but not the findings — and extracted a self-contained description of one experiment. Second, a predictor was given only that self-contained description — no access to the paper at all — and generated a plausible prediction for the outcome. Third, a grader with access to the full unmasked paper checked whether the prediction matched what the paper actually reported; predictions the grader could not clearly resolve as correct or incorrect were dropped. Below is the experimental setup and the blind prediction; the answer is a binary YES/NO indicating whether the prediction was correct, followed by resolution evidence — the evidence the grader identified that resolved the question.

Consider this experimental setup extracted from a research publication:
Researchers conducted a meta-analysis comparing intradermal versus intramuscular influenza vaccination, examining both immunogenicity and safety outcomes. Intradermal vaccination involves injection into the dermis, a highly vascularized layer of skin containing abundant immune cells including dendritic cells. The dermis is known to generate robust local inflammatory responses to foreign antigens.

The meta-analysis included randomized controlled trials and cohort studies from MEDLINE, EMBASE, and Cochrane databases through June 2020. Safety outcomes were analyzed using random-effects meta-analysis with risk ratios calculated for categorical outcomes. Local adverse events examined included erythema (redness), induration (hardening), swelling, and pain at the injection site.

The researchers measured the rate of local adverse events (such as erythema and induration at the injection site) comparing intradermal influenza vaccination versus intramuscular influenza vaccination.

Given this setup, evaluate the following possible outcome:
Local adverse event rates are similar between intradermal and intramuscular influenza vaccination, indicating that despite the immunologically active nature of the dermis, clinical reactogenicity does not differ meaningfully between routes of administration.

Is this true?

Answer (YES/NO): NO